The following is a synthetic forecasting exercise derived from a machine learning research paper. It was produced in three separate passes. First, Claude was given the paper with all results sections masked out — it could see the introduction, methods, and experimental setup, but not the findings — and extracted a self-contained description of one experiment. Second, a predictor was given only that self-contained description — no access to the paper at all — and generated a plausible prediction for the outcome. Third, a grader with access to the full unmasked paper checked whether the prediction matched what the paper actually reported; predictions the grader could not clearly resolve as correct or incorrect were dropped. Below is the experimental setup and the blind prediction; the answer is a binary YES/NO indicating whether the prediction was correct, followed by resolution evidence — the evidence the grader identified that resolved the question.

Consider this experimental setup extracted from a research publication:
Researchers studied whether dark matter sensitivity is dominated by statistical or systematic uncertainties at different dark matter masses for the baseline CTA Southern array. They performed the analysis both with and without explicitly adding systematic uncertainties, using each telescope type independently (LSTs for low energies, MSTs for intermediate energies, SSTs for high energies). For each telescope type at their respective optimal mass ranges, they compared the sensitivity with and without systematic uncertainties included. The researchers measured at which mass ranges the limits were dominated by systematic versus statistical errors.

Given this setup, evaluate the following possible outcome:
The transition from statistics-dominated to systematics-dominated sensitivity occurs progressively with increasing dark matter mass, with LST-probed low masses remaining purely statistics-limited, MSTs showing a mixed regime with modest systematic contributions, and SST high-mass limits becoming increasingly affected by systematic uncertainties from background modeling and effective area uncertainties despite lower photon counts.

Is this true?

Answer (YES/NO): NO